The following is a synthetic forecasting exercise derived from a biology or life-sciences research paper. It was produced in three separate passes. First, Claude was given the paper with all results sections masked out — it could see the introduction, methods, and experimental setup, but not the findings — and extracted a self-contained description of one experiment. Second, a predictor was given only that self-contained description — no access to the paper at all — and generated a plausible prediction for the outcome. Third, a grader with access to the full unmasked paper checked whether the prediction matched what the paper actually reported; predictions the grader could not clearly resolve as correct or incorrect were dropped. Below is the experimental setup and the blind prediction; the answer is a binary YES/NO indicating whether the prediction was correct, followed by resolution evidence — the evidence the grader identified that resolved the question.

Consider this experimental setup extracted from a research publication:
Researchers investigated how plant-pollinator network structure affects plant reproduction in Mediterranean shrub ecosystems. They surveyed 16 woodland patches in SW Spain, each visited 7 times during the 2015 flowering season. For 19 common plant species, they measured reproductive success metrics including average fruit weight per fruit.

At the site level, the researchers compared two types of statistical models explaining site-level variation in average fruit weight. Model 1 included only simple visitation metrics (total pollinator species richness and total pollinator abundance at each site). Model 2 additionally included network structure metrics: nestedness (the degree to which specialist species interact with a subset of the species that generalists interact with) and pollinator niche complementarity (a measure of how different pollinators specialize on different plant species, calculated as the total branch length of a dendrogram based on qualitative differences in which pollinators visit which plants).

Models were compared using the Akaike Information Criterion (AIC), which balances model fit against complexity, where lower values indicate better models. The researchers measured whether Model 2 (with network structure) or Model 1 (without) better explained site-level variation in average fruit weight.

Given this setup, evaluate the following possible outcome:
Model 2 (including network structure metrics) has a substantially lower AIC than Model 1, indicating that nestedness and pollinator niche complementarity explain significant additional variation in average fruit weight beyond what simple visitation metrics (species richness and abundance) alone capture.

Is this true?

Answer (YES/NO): NO